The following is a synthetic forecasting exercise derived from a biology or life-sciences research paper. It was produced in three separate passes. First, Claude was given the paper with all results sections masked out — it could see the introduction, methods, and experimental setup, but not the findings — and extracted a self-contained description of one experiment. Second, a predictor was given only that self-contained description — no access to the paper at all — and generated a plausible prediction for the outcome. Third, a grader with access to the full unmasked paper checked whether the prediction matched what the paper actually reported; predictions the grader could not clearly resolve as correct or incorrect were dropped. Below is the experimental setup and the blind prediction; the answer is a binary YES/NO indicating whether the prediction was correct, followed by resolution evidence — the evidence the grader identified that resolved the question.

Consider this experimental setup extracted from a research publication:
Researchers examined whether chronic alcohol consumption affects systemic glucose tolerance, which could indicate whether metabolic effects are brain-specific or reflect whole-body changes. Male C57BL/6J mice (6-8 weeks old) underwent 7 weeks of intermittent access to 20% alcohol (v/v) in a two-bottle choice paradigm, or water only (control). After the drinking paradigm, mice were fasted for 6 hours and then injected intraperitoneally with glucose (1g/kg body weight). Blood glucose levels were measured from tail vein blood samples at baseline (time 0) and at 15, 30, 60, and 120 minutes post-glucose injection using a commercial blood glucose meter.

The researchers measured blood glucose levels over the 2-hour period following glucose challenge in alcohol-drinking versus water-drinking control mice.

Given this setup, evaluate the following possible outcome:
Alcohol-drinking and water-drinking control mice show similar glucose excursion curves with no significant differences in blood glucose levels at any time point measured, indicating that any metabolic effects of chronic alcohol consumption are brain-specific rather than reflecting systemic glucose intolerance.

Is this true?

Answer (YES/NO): YES